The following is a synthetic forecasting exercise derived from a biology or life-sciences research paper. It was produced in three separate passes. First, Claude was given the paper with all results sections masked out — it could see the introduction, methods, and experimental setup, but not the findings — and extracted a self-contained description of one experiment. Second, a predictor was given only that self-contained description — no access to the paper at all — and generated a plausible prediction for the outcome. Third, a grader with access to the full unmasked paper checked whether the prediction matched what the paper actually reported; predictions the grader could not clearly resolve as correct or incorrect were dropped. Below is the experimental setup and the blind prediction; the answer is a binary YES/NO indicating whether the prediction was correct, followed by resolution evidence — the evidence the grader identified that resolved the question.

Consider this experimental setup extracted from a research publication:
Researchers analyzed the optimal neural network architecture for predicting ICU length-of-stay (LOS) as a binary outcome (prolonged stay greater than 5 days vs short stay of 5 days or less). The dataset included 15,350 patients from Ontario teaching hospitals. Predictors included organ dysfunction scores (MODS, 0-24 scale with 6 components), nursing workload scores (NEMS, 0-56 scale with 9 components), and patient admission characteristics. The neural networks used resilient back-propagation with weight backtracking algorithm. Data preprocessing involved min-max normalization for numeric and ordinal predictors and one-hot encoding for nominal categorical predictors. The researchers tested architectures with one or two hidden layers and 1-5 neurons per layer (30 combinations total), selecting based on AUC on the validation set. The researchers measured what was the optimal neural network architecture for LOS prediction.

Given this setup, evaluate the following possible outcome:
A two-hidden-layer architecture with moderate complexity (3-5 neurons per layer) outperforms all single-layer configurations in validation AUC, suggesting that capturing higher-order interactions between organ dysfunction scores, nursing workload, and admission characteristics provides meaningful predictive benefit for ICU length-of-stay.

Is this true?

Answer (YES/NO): NO